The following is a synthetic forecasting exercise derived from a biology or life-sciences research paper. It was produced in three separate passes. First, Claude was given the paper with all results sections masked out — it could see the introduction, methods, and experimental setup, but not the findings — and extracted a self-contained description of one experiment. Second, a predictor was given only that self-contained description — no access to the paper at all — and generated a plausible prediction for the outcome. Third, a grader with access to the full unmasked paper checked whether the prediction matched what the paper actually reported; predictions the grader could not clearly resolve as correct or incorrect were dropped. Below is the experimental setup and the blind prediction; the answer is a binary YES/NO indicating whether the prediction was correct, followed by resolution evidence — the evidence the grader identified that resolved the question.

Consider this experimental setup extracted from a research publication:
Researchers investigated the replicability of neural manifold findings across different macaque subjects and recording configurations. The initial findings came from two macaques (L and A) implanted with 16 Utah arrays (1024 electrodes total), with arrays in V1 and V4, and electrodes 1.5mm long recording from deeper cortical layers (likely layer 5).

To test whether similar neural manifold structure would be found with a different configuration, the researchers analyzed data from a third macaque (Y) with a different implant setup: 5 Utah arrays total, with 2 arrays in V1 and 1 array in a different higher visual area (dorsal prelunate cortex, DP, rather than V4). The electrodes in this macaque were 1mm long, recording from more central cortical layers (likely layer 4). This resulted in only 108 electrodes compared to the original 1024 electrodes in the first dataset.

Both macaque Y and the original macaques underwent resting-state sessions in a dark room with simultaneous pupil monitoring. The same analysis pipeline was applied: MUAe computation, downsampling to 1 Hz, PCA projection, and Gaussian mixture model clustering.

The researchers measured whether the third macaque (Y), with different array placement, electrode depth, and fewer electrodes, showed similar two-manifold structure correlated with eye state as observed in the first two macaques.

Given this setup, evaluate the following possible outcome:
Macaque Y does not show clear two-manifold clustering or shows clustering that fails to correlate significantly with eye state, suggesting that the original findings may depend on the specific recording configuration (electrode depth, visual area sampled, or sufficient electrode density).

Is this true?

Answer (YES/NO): NO